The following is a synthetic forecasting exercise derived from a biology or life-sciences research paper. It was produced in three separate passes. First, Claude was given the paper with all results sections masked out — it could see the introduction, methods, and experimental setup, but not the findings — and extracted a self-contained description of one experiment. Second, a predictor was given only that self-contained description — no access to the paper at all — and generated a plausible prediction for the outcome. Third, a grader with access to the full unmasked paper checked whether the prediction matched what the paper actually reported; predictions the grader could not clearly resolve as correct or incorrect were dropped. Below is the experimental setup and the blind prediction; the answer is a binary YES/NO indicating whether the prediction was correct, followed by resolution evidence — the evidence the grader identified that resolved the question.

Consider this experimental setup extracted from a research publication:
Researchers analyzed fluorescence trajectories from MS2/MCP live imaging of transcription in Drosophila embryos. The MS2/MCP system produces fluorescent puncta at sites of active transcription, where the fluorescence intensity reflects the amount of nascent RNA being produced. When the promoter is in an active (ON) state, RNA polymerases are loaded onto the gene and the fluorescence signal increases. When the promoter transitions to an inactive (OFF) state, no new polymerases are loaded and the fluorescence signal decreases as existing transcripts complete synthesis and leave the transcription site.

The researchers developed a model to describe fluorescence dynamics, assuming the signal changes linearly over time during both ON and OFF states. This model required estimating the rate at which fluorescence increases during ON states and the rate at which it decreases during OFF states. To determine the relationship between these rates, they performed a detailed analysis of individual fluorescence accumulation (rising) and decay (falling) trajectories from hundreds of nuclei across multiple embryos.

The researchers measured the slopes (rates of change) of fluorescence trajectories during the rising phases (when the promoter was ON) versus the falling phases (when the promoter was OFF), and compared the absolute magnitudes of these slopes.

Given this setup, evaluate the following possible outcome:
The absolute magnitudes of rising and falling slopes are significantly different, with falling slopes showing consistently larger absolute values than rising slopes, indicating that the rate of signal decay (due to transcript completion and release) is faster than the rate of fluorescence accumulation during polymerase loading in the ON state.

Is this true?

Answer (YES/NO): NO